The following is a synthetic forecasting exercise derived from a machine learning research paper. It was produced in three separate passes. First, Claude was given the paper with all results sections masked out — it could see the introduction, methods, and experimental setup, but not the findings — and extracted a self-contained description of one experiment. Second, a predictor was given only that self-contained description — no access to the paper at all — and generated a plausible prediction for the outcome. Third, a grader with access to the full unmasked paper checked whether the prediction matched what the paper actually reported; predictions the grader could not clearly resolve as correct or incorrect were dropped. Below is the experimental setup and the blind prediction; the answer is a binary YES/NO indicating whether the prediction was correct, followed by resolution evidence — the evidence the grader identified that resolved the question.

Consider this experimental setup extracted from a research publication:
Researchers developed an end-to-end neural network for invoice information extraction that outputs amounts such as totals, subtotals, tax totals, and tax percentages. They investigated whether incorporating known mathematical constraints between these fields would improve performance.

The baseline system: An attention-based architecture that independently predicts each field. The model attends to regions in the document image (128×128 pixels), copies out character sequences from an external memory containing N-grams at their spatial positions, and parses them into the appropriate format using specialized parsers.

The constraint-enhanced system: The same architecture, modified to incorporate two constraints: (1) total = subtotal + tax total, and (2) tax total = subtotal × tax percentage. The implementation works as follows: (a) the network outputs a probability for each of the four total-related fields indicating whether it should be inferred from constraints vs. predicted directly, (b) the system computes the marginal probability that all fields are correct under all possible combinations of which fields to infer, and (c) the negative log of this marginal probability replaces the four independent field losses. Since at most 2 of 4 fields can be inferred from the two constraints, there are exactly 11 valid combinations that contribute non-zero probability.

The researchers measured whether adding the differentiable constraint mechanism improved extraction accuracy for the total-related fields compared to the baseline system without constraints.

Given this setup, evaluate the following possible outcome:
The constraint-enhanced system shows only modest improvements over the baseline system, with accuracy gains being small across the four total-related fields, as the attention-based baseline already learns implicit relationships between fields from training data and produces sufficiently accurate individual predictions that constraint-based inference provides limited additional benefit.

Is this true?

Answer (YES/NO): NO